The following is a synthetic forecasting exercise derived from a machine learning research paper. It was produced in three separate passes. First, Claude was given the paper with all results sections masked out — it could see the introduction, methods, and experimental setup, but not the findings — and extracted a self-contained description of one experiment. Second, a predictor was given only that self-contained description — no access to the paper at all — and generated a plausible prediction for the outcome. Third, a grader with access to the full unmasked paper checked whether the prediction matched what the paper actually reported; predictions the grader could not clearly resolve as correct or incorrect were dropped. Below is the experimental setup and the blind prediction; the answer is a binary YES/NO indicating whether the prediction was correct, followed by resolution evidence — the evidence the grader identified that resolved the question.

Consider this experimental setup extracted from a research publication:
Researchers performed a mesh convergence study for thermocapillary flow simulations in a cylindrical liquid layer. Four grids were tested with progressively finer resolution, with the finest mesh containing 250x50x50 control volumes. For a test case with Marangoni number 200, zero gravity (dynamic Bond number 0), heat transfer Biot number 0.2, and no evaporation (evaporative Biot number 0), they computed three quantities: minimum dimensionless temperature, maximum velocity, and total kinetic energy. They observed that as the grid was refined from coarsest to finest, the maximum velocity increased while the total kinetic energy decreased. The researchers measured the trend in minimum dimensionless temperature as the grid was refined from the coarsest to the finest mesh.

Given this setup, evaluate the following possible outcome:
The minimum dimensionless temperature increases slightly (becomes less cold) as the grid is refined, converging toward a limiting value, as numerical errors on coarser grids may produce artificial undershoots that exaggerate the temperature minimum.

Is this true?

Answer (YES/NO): NO